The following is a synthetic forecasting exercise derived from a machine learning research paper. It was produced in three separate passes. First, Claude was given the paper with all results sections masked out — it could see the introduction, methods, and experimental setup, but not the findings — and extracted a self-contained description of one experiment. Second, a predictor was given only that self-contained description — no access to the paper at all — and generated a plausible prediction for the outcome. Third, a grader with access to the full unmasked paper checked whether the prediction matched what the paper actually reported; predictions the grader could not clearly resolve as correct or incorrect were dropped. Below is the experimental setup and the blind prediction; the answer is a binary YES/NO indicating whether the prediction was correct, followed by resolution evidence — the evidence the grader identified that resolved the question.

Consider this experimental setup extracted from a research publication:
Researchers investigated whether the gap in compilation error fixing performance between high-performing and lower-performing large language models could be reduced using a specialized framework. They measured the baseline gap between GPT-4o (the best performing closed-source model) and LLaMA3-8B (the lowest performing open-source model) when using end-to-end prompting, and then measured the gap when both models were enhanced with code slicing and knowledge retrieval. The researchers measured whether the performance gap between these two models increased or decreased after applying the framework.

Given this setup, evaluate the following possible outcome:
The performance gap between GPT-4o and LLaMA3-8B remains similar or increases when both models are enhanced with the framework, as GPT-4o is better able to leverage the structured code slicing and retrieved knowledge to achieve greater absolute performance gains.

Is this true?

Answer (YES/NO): NO